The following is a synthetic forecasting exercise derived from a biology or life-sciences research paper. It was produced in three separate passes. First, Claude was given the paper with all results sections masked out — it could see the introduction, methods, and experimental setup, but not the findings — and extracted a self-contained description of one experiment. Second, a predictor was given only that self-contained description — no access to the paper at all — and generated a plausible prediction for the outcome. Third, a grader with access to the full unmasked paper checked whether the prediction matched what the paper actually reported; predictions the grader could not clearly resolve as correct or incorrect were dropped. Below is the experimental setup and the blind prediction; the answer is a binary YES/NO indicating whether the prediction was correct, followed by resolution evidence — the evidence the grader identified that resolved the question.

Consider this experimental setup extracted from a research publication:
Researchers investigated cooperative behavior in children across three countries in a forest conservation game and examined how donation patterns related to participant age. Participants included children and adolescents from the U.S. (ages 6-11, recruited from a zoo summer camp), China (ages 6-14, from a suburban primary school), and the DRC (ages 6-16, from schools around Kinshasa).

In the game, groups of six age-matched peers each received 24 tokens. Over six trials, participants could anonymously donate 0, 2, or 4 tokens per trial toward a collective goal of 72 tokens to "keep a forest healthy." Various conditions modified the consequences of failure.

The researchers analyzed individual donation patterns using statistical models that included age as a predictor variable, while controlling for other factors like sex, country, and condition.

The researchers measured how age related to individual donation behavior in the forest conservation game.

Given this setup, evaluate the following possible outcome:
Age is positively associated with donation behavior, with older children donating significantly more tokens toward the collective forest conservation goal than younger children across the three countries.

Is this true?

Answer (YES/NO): NO